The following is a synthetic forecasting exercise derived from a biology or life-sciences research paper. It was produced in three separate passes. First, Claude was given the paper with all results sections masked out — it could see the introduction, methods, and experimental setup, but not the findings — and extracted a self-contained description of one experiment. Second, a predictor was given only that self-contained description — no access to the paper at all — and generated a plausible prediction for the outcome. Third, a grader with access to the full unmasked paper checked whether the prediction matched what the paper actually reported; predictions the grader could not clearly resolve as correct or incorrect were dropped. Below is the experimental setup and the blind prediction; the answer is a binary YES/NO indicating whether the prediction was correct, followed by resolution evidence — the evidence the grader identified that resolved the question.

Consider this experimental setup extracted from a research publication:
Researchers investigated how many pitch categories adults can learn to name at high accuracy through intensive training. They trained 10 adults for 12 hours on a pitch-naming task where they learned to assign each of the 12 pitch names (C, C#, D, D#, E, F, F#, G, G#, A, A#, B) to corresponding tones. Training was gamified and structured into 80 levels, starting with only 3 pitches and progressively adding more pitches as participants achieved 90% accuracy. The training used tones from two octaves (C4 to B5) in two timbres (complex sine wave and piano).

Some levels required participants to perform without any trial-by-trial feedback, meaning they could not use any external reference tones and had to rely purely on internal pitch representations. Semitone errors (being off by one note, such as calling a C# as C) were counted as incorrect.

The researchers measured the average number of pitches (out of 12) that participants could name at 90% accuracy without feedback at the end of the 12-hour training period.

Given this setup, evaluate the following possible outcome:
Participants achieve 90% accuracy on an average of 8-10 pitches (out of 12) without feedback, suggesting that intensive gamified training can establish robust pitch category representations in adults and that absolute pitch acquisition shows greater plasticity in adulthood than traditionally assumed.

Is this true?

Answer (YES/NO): YES